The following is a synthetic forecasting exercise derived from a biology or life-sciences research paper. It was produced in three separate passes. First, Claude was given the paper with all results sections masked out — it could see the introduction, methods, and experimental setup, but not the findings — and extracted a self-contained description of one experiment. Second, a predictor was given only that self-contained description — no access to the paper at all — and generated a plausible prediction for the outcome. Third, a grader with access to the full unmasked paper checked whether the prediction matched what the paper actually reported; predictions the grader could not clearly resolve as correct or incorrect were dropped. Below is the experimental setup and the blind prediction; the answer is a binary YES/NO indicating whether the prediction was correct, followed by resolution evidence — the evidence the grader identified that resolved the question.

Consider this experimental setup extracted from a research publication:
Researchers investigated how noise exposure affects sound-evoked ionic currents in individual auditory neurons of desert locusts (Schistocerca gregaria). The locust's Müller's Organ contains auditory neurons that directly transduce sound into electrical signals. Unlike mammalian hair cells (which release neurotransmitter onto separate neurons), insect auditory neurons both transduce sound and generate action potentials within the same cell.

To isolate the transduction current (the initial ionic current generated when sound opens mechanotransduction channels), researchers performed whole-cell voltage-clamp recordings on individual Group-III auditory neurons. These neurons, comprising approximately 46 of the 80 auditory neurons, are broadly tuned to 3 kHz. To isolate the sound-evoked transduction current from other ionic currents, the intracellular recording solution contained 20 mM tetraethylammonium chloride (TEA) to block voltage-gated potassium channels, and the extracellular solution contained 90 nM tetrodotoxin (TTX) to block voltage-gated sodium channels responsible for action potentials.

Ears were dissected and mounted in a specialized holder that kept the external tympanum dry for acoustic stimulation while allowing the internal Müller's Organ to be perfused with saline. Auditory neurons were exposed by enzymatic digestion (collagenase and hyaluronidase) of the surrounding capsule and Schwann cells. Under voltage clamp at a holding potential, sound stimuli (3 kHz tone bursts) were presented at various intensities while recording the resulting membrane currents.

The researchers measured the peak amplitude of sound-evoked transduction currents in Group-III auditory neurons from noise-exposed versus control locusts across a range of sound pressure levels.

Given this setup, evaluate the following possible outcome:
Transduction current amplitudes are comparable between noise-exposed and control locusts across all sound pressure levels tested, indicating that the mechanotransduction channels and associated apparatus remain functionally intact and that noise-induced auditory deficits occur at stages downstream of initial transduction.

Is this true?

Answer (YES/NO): NO